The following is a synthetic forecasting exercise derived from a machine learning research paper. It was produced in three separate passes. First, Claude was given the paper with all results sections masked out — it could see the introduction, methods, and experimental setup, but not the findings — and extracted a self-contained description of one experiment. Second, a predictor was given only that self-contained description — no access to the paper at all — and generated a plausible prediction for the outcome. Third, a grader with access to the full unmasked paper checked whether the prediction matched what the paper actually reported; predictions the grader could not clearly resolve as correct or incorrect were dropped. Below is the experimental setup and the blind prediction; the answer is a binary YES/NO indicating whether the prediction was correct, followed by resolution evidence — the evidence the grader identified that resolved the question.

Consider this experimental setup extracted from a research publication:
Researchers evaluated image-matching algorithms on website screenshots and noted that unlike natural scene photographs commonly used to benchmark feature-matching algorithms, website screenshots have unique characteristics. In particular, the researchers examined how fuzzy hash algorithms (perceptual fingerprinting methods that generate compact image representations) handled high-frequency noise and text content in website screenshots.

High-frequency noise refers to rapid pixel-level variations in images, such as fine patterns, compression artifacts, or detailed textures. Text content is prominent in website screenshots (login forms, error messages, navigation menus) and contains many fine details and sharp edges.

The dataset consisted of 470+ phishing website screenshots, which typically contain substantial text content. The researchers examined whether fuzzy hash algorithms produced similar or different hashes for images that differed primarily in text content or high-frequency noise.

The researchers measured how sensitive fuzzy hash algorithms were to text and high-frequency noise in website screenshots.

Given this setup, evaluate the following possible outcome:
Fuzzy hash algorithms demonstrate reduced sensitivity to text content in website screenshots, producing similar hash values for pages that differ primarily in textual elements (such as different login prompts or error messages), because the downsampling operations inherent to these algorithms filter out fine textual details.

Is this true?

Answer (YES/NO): YES